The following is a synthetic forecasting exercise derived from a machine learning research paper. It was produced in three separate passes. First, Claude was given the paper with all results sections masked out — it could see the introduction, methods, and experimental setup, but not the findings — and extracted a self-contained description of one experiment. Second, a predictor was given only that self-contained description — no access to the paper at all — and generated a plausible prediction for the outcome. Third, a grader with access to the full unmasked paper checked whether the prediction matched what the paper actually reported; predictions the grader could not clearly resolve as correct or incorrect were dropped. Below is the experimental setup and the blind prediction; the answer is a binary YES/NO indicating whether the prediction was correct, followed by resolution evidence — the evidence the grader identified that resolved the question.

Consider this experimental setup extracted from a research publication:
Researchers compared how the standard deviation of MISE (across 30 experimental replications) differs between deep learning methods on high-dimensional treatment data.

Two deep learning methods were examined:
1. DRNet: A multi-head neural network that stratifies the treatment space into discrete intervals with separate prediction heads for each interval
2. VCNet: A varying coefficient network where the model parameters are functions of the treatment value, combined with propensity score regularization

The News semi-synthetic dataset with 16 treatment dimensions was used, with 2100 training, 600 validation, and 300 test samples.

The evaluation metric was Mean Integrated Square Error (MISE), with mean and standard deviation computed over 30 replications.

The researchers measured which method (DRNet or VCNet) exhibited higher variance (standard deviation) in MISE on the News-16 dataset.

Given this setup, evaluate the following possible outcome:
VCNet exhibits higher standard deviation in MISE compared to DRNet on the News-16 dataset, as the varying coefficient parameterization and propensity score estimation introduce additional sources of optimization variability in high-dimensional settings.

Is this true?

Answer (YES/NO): YES